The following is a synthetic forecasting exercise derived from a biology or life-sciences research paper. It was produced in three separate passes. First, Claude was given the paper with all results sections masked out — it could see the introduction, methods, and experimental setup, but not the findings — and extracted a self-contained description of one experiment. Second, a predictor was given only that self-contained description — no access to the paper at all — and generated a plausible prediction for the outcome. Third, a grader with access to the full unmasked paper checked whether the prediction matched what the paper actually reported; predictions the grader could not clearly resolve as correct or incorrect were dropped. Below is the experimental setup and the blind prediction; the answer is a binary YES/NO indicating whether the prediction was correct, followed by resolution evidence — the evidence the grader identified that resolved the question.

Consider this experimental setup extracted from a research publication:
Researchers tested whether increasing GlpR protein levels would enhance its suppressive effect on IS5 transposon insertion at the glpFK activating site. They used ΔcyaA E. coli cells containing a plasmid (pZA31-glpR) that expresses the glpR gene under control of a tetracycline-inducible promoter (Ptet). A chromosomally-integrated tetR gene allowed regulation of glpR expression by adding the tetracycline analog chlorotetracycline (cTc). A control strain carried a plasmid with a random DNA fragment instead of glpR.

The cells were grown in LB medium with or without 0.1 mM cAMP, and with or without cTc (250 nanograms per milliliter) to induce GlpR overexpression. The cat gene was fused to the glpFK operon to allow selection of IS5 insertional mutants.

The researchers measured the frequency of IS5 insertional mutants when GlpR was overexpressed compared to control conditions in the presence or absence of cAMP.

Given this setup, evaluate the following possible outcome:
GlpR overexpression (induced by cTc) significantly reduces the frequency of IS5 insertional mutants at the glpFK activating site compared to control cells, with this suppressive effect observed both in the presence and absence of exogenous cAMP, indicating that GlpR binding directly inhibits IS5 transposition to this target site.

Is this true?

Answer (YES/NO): YES